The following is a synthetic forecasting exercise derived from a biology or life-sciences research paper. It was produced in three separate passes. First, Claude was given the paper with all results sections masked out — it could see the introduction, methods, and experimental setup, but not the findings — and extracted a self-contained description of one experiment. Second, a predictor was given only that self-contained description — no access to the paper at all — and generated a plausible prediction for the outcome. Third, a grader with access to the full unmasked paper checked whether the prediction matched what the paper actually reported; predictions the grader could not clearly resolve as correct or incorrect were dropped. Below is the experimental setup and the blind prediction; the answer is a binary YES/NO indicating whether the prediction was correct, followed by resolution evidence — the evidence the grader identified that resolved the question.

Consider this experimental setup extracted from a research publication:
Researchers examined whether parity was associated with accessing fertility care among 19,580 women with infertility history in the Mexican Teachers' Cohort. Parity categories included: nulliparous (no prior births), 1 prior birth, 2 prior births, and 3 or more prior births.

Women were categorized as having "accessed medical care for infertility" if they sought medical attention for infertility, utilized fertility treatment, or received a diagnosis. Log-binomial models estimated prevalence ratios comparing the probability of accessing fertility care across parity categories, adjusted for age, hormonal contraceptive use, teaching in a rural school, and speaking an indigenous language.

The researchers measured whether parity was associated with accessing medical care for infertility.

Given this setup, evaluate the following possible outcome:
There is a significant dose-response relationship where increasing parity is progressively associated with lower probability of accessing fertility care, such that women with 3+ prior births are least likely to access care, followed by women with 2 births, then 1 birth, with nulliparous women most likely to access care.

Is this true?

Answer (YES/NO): NO